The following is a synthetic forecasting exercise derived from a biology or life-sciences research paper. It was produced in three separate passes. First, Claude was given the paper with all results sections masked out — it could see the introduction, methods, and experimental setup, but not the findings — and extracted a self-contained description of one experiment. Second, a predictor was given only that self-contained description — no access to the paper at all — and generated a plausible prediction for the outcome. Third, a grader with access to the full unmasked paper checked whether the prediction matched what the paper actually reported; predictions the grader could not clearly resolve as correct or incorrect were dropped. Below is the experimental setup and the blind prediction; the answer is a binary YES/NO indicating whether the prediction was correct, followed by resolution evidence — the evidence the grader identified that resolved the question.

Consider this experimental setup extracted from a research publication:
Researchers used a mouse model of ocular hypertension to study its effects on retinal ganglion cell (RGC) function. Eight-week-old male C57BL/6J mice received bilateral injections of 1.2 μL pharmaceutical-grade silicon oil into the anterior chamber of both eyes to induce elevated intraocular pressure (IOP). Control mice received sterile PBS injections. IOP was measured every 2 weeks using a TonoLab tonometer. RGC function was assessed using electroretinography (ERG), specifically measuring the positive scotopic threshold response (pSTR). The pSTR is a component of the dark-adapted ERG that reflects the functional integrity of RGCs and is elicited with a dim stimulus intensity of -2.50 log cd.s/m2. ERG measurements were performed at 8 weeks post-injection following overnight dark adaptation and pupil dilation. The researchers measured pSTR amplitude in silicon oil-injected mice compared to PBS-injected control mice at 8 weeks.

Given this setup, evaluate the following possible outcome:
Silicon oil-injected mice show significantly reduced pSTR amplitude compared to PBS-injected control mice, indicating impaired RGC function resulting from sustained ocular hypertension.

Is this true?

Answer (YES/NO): YES